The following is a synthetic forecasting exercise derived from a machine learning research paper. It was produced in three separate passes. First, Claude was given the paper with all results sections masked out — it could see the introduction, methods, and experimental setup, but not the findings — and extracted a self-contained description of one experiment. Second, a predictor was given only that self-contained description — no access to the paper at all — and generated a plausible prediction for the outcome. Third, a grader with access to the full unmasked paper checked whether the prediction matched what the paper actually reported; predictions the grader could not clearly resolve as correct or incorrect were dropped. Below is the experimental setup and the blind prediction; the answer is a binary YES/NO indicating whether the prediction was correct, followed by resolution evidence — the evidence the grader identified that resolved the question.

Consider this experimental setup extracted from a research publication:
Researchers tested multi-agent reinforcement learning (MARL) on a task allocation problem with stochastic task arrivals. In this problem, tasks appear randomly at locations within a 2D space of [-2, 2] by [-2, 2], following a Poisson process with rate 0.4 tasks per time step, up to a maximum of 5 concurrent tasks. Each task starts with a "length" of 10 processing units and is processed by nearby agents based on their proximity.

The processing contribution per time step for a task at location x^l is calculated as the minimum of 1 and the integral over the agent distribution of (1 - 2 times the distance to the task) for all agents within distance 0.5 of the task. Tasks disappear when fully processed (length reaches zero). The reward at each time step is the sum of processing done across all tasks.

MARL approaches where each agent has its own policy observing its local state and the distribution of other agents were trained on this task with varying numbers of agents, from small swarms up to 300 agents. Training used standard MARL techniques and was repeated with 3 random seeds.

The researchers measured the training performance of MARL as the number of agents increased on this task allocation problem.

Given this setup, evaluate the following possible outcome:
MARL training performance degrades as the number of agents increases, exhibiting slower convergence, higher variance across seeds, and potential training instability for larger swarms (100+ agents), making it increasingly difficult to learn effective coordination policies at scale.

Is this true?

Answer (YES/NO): YES